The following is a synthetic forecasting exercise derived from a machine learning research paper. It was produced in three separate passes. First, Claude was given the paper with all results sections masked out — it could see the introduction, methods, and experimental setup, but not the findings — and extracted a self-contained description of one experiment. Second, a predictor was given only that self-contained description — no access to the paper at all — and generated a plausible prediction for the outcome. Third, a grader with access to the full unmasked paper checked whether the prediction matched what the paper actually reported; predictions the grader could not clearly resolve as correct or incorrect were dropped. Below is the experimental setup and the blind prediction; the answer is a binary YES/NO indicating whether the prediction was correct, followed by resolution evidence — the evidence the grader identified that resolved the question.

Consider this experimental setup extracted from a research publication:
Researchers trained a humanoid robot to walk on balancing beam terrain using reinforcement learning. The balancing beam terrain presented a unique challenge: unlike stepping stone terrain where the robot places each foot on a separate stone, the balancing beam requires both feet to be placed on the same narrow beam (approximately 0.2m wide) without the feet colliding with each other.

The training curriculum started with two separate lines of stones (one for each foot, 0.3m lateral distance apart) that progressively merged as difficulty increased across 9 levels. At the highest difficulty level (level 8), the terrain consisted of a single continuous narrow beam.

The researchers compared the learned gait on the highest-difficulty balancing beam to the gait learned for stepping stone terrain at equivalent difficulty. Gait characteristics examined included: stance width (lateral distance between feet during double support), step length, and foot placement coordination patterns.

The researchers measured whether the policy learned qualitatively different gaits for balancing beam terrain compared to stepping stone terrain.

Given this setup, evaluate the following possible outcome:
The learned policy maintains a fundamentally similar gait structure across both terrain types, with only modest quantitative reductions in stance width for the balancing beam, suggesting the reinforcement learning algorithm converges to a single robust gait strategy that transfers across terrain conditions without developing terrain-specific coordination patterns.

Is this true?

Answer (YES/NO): NO